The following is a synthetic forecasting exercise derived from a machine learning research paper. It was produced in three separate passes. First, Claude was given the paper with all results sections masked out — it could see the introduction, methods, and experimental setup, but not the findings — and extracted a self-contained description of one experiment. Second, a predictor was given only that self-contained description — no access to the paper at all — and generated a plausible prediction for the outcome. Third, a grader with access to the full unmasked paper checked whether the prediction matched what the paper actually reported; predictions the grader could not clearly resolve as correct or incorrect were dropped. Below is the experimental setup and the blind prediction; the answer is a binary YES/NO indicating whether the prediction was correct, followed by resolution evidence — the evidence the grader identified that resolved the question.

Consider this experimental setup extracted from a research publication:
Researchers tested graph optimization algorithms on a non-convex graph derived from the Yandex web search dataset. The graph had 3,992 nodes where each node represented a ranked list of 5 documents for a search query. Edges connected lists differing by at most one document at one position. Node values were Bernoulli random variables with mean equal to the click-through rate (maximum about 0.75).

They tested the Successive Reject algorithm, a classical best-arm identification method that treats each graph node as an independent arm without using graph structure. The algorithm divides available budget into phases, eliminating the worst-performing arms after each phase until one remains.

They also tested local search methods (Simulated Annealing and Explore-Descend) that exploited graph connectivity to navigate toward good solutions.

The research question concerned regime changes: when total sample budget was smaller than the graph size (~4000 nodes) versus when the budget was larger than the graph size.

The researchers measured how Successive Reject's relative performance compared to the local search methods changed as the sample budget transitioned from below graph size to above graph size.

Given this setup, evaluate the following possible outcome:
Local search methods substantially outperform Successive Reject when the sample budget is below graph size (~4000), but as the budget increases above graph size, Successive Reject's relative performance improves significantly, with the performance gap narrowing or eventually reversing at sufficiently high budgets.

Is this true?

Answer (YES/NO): YES